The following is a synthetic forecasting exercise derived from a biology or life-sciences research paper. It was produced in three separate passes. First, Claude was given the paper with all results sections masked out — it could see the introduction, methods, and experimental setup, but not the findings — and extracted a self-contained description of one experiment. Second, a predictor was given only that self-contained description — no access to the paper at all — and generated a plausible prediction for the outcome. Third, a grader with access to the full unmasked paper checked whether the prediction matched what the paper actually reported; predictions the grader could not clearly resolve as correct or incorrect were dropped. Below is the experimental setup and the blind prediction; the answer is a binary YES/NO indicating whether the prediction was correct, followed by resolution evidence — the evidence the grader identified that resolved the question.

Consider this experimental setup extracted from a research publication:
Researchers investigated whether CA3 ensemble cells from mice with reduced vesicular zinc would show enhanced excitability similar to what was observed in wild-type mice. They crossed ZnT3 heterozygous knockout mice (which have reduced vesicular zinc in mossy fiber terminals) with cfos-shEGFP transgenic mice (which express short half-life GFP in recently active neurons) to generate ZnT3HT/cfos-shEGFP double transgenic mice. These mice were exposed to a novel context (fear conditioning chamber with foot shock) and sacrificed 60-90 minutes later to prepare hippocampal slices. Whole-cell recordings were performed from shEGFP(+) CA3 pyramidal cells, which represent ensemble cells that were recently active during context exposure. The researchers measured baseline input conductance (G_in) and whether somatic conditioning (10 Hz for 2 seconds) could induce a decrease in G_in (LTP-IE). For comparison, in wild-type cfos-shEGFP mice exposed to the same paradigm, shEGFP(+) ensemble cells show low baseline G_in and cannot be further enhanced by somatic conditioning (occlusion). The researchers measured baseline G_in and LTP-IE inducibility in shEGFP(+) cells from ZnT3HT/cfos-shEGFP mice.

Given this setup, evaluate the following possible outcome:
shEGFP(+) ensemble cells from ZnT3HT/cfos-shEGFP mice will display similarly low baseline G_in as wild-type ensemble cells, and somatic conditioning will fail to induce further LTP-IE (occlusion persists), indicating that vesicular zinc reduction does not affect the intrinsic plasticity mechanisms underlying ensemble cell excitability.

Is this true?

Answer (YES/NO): NO